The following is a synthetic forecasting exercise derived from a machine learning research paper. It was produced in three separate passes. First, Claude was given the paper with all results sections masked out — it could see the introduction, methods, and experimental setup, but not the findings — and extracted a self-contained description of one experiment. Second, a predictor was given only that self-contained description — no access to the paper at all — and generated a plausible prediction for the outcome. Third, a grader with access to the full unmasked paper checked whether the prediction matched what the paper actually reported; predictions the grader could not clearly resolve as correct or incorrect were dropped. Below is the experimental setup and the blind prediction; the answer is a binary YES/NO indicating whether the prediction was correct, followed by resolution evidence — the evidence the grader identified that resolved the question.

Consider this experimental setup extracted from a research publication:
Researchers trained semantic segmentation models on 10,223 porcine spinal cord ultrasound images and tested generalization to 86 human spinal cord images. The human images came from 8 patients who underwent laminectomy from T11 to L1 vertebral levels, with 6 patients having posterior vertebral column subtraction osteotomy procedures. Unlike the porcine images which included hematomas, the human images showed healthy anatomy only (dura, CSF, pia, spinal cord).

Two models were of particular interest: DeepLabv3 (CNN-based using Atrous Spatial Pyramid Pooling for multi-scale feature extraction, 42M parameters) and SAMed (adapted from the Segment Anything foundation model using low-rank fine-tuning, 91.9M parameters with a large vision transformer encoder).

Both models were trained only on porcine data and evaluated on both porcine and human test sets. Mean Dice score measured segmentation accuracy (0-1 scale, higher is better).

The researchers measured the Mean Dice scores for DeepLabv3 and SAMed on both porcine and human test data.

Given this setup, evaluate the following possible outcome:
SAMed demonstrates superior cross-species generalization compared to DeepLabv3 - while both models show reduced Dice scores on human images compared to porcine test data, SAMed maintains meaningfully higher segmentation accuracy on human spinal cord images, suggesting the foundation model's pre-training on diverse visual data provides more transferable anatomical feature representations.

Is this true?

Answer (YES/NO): YES